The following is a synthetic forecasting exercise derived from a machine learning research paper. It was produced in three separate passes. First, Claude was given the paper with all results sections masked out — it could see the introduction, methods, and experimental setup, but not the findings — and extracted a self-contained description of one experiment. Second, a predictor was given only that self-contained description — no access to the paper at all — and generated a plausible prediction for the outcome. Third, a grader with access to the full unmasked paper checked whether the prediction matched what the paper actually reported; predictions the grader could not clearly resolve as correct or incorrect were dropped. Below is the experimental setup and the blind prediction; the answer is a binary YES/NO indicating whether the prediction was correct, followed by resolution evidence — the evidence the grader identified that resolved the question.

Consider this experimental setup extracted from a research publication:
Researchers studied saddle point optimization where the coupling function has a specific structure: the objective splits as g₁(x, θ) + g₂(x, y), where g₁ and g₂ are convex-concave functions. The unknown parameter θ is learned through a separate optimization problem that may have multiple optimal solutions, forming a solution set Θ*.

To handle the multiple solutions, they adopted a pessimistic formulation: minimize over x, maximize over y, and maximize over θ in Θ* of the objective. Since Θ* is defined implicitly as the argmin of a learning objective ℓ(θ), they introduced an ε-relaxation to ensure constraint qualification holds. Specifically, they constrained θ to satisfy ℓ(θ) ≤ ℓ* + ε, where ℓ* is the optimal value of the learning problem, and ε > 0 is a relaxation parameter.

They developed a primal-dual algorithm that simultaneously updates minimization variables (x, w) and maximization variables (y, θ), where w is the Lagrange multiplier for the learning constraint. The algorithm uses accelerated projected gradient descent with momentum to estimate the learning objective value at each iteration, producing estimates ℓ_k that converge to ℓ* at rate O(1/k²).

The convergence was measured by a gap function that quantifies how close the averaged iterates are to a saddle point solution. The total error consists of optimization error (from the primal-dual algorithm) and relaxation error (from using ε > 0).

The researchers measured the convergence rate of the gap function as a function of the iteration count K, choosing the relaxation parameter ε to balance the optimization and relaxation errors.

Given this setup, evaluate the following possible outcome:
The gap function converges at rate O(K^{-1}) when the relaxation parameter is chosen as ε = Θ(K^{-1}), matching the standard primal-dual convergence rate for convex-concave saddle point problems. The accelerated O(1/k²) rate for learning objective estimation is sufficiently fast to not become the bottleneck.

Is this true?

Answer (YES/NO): NO